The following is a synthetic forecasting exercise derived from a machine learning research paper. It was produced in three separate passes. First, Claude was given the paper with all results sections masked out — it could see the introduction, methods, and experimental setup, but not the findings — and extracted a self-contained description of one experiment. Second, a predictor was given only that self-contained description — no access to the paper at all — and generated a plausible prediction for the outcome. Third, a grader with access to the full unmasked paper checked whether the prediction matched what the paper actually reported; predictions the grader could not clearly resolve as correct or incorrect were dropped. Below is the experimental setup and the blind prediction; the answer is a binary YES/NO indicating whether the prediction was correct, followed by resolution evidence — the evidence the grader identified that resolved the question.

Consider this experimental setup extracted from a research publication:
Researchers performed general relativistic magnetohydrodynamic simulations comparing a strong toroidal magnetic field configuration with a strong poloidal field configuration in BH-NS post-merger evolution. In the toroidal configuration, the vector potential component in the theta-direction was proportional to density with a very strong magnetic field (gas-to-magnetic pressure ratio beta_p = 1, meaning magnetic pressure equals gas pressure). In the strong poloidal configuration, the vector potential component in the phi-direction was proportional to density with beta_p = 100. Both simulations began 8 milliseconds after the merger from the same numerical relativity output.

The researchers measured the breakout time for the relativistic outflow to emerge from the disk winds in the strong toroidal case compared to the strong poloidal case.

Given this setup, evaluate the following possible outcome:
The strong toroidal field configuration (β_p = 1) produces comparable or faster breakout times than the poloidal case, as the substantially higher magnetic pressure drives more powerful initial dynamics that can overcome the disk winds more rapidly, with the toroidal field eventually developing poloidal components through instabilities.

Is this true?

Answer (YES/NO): NO